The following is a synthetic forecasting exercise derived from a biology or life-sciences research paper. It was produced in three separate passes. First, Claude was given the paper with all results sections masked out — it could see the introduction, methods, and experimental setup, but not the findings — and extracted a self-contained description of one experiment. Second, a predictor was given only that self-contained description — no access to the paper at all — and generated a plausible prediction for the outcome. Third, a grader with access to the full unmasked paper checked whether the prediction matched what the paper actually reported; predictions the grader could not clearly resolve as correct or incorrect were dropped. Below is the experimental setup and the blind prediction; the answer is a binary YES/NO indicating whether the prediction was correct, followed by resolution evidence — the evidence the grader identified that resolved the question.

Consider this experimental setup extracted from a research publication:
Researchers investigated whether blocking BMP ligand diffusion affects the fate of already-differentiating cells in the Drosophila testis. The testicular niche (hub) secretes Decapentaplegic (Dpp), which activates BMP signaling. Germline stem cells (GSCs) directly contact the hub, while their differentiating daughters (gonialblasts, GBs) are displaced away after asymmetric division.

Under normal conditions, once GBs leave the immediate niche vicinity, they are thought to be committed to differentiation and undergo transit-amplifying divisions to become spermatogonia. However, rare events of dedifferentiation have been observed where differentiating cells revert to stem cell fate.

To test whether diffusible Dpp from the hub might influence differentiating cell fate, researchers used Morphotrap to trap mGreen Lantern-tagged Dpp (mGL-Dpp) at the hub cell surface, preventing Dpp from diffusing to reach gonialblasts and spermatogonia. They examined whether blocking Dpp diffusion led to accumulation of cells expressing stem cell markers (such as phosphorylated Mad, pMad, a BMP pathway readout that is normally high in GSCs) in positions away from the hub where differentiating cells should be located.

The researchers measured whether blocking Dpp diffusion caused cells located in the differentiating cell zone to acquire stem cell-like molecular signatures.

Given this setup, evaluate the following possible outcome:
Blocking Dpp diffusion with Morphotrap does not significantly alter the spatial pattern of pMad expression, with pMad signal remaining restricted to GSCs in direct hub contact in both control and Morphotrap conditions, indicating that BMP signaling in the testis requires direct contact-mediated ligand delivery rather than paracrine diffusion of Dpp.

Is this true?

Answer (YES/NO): NO